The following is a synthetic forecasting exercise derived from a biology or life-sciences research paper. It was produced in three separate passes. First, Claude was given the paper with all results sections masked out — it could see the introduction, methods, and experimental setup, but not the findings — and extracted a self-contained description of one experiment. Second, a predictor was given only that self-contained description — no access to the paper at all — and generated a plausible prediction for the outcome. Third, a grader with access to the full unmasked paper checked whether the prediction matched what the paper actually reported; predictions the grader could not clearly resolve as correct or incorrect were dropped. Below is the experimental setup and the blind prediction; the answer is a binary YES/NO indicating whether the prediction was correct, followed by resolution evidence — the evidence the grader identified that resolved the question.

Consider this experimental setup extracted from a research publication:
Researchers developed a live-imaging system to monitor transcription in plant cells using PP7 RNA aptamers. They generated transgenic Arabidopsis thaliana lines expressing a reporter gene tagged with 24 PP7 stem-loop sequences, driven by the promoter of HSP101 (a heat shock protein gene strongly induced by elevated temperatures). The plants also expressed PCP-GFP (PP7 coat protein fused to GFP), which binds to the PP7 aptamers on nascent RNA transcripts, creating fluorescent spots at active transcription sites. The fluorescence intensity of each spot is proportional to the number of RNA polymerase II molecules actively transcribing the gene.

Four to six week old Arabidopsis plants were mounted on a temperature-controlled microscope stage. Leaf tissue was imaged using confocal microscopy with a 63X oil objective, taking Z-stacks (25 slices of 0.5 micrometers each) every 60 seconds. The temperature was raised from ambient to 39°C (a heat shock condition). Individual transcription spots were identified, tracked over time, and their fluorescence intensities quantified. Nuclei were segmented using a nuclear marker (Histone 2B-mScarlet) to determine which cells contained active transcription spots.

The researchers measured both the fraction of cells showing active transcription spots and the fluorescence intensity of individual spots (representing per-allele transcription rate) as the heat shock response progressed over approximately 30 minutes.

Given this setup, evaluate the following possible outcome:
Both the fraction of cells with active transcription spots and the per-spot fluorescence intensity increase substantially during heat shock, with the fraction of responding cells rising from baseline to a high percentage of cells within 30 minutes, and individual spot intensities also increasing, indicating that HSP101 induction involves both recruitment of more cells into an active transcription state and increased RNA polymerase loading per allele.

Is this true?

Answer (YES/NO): NO